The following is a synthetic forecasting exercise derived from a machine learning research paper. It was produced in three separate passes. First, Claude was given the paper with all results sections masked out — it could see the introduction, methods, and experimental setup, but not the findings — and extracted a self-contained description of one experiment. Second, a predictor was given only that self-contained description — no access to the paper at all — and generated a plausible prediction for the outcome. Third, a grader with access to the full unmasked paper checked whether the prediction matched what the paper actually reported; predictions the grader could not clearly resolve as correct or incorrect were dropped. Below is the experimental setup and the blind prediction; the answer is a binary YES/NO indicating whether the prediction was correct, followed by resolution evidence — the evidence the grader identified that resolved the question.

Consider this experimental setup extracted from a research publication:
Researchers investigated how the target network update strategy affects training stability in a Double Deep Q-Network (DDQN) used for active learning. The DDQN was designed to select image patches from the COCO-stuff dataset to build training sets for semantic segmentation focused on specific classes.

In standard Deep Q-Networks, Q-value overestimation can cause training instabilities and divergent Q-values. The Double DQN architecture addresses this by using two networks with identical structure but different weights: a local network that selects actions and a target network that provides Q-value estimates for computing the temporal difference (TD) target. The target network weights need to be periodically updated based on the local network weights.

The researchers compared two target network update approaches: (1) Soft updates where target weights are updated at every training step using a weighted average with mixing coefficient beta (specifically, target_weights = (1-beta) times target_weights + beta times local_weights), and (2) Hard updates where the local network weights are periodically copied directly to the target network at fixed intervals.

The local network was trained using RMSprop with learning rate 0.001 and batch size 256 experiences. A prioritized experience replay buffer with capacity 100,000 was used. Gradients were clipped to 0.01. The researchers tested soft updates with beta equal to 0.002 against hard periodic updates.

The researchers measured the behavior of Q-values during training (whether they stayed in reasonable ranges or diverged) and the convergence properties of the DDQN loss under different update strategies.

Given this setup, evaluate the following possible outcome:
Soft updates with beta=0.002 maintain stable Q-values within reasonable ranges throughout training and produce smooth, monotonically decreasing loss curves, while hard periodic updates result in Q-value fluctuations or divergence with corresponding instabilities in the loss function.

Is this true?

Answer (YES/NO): NO